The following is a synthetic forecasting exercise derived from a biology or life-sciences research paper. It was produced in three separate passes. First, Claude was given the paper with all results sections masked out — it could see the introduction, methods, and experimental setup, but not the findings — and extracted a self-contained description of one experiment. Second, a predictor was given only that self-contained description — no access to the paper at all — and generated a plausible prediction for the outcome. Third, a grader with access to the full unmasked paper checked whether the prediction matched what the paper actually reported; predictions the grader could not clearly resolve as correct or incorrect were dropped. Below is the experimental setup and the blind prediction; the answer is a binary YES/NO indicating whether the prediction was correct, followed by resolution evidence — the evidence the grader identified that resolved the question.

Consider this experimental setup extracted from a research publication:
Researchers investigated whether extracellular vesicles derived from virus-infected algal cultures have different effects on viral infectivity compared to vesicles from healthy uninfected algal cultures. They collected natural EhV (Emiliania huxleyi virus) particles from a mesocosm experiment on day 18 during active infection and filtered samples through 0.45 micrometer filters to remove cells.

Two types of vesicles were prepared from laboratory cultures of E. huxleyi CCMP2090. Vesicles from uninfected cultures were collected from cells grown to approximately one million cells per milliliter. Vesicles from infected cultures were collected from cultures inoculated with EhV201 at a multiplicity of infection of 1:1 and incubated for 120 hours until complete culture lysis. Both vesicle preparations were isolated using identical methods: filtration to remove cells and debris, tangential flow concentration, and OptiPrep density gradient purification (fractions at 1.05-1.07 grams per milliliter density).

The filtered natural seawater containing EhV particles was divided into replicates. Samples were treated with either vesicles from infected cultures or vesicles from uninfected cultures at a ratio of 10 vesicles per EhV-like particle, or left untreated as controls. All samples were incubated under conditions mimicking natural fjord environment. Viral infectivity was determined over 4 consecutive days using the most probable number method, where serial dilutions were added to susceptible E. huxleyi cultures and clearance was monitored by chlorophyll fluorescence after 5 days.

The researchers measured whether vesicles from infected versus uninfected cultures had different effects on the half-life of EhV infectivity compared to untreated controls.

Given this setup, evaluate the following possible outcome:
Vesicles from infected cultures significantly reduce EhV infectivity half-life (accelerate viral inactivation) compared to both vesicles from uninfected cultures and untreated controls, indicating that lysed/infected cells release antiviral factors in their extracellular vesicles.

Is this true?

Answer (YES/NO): NO